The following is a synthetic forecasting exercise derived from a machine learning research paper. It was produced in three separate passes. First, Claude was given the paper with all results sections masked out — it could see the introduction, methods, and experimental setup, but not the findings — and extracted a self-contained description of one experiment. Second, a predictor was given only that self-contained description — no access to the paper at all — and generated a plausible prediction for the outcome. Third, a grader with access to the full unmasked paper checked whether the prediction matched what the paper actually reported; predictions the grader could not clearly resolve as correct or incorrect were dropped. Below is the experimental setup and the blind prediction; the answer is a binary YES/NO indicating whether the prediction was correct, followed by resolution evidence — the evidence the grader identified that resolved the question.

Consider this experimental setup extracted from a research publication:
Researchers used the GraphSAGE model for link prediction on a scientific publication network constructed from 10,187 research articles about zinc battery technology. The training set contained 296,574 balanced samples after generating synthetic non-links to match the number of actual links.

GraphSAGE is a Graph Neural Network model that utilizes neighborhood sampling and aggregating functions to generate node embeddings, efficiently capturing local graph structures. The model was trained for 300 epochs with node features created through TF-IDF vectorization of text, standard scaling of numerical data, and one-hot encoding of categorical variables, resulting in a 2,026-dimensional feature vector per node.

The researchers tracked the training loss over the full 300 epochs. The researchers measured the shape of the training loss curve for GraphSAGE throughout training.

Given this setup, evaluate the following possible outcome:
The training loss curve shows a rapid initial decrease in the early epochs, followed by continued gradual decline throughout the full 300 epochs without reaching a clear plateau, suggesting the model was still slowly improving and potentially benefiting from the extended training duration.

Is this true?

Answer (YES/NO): YES